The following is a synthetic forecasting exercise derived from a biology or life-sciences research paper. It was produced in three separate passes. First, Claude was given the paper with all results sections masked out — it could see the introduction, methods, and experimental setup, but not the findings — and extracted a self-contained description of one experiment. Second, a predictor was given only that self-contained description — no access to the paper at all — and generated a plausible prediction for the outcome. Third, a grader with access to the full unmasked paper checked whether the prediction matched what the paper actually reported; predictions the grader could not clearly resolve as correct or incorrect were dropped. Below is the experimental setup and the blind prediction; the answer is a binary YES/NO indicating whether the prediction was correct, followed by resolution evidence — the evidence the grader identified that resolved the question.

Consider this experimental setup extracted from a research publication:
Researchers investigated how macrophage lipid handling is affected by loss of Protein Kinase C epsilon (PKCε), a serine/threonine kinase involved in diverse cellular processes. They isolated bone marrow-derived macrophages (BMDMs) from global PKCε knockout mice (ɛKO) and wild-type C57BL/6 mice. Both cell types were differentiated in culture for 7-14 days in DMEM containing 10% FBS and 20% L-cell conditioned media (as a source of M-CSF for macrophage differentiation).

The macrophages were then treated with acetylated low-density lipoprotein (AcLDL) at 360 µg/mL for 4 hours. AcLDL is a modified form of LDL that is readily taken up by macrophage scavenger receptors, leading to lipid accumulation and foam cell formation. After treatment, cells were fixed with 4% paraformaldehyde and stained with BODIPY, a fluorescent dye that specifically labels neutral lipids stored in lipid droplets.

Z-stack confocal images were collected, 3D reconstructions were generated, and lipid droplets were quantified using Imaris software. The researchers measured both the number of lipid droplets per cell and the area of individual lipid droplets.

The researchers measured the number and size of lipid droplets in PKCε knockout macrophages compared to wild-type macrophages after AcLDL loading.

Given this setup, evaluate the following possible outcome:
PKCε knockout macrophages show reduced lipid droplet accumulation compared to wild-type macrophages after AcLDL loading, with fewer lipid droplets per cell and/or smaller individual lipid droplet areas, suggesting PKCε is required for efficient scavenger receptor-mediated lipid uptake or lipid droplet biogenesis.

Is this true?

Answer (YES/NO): NO